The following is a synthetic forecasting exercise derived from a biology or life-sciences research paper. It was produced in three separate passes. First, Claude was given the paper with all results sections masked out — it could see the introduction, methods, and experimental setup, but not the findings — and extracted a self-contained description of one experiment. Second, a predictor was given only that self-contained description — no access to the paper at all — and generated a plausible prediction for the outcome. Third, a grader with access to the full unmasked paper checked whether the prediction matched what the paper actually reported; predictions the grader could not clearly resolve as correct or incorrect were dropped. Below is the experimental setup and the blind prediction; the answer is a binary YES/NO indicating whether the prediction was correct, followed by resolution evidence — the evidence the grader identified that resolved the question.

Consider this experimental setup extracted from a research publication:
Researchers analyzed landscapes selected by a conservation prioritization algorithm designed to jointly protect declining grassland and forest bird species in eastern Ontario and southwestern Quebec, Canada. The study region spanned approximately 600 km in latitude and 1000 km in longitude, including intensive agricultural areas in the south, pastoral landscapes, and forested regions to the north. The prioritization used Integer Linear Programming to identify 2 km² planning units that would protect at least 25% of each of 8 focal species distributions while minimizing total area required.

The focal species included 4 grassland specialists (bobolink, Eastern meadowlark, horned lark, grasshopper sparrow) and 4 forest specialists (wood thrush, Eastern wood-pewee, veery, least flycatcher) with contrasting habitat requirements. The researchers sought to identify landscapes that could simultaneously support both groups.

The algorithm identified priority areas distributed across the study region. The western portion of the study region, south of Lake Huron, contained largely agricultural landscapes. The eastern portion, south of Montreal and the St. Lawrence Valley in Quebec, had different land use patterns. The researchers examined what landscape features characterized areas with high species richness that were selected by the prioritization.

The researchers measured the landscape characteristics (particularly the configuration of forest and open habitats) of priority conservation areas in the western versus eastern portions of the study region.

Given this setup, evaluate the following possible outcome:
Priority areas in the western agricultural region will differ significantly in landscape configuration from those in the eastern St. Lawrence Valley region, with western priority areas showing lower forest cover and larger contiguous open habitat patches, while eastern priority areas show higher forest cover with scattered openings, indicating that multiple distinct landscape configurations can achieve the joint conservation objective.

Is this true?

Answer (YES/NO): NO